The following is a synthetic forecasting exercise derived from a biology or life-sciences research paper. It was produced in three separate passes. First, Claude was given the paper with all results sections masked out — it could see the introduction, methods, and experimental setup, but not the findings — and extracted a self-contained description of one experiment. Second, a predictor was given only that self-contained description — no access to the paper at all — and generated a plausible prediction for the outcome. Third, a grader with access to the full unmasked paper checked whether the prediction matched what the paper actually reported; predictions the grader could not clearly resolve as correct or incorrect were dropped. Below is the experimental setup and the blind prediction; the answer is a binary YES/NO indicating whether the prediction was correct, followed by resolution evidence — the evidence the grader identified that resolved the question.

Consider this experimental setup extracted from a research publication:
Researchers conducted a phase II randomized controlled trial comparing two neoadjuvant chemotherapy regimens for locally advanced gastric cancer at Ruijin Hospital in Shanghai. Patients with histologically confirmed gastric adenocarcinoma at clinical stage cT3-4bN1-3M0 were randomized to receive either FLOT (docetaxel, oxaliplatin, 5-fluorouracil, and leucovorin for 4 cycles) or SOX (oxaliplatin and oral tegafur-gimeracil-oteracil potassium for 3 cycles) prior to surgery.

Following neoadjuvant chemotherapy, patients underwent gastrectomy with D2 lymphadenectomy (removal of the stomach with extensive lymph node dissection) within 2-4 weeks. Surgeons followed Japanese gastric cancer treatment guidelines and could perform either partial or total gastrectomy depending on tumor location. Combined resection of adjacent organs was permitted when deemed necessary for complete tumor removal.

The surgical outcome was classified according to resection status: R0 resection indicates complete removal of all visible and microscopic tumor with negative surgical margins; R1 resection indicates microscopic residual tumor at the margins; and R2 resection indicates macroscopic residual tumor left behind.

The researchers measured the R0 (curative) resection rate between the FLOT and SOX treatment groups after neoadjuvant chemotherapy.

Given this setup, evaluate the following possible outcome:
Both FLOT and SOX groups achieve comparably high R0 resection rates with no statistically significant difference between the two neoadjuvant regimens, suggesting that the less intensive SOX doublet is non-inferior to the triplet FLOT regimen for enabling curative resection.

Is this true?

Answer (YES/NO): YES